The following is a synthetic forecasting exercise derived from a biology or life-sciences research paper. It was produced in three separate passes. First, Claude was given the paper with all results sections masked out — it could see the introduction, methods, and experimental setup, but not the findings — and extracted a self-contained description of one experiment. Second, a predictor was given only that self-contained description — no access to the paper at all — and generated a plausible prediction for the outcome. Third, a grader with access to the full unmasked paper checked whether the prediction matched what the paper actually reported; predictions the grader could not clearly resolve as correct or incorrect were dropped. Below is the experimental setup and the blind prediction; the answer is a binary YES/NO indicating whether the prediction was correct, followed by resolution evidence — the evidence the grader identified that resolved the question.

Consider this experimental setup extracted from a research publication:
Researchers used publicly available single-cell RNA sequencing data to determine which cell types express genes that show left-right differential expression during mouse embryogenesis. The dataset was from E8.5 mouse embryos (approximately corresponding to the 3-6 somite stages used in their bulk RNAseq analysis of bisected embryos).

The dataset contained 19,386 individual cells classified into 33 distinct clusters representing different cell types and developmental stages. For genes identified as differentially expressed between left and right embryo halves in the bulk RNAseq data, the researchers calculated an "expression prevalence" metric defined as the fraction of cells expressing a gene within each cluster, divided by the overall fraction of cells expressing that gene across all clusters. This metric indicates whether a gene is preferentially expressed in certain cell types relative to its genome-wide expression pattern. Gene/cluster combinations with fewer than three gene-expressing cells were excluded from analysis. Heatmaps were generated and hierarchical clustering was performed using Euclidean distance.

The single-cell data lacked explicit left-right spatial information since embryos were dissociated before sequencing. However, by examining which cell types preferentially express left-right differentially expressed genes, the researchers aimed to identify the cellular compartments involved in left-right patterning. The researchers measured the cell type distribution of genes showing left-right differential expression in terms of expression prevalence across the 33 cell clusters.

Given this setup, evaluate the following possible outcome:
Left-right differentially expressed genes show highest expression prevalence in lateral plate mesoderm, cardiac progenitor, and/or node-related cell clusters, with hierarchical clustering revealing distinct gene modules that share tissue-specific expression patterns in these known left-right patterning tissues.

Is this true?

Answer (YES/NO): NO